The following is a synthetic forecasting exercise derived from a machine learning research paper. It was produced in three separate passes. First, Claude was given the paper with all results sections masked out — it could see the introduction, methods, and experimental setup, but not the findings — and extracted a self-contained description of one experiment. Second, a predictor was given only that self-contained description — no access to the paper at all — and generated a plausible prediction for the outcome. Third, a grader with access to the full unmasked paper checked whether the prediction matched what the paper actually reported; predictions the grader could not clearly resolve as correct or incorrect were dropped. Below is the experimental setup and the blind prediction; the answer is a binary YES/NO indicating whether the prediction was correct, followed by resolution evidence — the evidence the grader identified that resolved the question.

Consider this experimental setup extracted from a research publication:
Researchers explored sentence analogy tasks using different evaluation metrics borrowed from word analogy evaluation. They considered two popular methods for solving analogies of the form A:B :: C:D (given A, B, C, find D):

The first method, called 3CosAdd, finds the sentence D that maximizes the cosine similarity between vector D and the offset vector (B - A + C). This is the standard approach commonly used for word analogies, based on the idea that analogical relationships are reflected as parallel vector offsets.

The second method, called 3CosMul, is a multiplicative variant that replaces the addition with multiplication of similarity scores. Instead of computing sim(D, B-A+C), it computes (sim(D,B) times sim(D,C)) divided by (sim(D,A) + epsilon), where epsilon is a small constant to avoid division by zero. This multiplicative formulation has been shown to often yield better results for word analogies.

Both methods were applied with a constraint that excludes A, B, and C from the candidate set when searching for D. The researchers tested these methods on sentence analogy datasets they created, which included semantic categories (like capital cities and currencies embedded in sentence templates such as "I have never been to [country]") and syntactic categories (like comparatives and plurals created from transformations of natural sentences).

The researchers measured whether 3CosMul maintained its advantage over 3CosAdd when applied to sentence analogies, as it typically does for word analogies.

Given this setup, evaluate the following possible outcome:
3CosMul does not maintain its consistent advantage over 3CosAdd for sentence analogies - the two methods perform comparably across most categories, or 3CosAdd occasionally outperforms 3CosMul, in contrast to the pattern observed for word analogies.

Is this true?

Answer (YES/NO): YES